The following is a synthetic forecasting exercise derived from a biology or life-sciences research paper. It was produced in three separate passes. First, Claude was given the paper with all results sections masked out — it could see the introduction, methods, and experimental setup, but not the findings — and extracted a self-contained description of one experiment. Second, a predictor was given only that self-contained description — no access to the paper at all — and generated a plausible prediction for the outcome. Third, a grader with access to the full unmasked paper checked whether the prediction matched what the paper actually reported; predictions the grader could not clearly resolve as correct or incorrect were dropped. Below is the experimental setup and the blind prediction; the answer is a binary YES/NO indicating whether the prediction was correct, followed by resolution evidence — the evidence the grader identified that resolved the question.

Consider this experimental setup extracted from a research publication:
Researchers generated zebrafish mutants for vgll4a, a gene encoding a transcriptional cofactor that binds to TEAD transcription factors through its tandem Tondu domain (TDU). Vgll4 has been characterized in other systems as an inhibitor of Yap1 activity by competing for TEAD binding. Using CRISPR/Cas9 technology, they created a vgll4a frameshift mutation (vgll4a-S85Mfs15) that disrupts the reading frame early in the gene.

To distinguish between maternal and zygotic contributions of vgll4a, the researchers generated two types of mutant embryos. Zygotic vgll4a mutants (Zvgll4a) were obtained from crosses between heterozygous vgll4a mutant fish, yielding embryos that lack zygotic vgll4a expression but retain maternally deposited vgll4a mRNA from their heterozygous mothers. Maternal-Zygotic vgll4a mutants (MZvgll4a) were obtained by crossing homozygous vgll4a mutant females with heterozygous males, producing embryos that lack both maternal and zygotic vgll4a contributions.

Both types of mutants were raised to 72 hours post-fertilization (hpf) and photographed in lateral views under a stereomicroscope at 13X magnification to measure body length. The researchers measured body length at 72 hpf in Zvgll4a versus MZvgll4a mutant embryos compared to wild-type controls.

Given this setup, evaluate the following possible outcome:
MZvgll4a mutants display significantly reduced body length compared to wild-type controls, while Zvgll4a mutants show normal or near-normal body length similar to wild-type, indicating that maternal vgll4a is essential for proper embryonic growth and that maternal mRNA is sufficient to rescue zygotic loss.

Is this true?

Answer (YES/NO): YES